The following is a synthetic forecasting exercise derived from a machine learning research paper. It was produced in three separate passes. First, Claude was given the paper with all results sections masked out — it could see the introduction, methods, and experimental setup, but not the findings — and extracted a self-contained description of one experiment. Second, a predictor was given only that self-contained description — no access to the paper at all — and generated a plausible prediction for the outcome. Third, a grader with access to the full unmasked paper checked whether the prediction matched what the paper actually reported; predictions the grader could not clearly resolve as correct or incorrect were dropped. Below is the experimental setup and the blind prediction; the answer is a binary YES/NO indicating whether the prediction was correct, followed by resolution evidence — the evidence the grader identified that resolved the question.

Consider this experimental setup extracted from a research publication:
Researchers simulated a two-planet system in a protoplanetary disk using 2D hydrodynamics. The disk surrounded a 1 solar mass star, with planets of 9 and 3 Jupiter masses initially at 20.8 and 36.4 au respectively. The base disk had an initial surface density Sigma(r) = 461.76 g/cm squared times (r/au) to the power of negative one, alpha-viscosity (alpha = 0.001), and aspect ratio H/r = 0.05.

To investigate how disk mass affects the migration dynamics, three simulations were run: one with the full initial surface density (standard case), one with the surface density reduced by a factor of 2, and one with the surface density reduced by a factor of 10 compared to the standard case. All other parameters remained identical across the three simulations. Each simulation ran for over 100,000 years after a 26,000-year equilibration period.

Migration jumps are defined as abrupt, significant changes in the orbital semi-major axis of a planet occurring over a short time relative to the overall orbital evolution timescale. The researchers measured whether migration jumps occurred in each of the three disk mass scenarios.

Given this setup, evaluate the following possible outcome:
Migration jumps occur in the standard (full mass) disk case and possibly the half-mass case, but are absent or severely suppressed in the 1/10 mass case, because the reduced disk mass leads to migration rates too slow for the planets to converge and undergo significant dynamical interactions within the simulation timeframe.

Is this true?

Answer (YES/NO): NO